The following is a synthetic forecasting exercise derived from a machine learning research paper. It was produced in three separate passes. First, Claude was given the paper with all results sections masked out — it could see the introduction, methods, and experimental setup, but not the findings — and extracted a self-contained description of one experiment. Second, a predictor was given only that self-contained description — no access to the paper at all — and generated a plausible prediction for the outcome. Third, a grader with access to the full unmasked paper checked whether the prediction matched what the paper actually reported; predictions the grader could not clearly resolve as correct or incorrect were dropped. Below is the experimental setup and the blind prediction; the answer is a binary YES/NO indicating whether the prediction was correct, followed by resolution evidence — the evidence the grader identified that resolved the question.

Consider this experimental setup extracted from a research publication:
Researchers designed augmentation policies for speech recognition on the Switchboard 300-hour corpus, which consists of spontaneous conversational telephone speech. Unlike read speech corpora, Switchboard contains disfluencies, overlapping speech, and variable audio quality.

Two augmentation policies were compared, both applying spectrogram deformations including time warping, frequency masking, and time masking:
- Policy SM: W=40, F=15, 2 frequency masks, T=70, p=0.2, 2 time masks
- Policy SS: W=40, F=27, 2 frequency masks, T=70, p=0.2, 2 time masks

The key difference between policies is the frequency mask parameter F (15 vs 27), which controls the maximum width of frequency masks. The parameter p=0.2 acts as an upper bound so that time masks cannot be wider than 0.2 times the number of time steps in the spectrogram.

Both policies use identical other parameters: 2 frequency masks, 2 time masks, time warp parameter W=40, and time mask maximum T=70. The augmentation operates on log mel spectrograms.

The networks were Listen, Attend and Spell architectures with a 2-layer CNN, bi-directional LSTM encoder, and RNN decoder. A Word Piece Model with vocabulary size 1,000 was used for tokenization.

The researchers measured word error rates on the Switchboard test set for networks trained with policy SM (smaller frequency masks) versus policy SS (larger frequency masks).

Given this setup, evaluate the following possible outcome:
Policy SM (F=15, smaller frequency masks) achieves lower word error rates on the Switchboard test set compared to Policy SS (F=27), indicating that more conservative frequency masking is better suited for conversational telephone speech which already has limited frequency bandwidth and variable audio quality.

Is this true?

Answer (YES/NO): YES